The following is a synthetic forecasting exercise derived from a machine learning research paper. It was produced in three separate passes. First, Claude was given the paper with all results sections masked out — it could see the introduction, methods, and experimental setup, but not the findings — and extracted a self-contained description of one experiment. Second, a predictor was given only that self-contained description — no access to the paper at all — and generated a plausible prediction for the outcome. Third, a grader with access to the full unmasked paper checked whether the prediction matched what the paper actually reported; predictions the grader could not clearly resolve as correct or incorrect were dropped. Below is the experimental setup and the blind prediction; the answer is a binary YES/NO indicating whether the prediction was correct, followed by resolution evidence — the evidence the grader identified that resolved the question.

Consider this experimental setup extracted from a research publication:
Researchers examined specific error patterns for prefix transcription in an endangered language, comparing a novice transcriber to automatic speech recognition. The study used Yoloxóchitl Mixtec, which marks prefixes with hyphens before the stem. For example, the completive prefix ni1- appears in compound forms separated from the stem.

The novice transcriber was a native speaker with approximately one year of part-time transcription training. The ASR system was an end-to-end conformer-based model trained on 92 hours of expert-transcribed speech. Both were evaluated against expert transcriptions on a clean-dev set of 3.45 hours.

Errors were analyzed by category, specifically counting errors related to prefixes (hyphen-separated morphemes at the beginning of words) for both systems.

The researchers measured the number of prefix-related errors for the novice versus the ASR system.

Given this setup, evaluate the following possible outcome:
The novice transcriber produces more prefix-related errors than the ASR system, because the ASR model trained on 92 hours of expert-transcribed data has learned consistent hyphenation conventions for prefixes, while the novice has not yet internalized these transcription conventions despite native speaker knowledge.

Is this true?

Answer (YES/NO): YES